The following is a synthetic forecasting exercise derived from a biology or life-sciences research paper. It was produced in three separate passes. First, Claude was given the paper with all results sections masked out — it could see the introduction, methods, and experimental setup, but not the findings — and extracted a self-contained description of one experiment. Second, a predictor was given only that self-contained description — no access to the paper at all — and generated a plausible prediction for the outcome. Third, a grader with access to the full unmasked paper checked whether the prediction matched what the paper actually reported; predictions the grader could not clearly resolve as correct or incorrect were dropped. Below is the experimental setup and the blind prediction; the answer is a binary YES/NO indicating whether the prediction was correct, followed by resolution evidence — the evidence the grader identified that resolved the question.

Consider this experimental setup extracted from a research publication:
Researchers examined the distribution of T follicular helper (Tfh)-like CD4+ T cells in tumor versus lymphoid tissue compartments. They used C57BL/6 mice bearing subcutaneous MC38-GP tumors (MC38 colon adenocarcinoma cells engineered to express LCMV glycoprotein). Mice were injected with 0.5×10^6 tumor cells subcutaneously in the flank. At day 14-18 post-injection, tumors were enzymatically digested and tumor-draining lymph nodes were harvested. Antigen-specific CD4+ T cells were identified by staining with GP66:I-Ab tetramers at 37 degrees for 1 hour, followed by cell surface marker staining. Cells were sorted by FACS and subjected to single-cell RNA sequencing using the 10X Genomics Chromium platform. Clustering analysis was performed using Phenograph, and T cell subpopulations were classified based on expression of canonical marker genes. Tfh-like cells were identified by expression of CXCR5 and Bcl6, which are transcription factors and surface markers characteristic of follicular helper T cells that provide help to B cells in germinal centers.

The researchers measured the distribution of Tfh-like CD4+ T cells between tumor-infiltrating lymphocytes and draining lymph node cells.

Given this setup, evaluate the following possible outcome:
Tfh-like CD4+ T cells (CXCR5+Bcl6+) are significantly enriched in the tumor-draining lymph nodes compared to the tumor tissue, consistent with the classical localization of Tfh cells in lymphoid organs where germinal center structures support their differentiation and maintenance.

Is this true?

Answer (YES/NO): YES